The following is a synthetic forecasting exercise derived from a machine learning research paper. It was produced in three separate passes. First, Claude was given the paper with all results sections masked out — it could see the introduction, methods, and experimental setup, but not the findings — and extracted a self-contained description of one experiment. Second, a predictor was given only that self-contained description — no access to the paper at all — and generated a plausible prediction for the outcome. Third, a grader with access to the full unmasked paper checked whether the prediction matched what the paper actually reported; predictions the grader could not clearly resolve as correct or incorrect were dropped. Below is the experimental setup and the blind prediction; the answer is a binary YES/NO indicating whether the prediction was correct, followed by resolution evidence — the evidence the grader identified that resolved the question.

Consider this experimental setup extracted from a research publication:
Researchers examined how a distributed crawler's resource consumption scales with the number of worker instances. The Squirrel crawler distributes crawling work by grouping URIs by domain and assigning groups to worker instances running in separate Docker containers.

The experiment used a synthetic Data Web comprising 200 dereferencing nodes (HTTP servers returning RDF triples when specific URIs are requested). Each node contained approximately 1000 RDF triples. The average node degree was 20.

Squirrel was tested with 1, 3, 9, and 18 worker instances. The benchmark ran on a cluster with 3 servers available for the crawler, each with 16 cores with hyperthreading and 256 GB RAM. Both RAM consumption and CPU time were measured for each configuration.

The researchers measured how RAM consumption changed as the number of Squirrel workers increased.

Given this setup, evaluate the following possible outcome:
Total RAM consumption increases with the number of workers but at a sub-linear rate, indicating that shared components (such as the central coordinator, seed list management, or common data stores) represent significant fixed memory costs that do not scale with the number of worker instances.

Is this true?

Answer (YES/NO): YES